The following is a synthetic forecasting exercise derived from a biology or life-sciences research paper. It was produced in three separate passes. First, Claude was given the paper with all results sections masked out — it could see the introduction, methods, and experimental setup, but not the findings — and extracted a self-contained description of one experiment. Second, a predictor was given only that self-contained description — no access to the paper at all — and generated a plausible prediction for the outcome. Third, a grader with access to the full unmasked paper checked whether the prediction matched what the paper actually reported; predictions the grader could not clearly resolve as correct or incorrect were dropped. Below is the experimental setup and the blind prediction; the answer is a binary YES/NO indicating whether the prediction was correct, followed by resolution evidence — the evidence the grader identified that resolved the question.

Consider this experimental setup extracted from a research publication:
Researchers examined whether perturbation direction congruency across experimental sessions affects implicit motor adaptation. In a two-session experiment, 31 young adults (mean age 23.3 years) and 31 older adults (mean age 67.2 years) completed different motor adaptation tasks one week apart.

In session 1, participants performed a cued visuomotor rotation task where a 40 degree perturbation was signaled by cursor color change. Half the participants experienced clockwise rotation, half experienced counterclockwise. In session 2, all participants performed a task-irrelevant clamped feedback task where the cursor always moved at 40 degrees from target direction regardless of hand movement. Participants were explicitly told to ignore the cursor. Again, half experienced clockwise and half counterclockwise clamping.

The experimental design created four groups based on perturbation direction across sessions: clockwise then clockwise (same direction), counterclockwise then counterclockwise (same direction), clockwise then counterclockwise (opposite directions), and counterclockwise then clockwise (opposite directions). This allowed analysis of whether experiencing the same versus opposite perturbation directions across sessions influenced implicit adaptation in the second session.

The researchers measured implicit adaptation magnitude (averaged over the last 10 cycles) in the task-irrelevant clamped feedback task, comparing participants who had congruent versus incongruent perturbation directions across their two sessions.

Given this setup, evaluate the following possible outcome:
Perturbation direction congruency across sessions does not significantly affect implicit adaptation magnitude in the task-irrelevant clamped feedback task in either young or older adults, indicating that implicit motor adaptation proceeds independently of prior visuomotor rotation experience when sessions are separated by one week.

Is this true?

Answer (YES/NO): NO